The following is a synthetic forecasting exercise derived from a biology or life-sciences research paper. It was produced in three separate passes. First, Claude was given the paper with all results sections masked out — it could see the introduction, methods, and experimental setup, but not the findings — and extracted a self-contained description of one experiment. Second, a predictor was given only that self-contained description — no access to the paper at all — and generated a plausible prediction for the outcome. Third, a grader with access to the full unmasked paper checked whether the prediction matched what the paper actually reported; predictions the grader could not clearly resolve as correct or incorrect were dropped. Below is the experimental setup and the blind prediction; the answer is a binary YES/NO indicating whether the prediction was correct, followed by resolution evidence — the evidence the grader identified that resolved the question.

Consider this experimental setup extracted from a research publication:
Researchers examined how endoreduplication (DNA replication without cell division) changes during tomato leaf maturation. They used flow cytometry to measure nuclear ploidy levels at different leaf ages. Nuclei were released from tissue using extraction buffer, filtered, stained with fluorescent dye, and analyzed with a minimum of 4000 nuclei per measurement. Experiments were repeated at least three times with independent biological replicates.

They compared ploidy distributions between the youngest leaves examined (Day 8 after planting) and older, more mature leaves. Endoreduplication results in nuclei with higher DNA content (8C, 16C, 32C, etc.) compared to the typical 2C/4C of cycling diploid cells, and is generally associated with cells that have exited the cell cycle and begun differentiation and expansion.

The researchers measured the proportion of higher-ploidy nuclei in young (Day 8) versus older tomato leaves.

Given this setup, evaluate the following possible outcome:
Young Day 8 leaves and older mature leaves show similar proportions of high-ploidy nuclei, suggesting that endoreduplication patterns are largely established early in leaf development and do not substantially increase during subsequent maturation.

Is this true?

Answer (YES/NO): NO